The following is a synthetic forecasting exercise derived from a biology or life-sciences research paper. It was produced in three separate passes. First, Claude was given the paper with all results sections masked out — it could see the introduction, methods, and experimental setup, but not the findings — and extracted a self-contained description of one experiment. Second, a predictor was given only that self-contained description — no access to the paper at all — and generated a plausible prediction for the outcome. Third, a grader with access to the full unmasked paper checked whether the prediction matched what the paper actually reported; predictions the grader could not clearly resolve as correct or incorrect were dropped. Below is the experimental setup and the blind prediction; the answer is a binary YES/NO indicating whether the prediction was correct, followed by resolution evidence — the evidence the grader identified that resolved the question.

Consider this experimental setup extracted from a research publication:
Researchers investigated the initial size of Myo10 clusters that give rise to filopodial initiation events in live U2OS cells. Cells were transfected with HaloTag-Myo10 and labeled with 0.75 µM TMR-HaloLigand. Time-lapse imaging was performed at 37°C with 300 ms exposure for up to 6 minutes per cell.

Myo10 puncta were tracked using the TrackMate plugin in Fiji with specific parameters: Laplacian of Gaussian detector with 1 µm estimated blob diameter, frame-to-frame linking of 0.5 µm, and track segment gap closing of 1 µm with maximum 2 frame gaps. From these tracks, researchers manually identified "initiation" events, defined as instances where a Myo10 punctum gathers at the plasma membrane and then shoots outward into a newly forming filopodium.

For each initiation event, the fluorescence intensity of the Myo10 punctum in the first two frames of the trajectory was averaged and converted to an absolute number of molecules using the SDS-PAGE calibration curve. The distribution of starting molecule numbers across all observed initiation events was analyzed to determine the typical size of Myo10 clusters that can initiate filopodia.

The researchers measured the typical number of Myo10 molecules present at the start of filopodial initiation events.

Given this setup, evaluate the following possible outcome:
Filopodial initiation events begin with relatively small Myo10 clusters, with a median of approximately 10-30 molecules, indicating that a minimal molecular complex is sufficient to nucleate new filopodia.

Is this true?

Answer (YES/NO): NO